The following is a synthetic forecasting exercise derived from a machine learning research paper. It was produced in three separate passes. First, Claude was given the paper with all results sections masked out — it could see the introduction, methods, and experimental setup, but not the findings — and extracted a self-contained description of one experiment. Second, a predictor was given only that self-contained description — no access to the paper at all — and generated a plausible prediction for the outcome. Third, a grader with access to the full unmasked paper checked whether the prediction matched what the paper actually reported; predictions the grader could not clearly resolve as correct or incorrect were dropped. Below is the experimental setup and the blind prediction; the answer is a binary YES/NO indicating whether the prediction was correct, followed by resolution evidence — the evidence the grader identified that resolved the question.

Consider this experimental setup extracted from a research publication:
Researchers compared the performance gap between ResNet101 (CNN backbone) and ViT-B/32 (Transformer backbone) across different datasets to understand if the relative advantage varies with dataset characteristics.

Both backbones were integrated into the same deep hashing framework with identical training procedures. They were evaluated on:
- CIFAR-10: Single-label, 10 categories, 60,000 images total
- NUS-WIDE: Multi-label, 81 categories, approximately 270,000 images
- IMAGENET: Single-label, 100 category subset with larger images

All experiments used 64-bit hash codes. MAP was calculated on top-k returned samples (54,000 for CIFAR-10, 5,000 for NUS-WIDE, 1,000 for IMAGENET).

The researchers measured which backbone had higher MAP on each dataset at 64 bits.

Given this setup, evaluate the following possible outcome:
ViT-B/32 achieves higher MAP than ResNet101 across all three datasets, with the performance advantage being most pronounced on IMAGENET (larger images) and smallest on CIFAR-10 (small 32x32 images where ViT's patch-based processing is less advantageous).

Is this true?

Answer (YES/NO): NO